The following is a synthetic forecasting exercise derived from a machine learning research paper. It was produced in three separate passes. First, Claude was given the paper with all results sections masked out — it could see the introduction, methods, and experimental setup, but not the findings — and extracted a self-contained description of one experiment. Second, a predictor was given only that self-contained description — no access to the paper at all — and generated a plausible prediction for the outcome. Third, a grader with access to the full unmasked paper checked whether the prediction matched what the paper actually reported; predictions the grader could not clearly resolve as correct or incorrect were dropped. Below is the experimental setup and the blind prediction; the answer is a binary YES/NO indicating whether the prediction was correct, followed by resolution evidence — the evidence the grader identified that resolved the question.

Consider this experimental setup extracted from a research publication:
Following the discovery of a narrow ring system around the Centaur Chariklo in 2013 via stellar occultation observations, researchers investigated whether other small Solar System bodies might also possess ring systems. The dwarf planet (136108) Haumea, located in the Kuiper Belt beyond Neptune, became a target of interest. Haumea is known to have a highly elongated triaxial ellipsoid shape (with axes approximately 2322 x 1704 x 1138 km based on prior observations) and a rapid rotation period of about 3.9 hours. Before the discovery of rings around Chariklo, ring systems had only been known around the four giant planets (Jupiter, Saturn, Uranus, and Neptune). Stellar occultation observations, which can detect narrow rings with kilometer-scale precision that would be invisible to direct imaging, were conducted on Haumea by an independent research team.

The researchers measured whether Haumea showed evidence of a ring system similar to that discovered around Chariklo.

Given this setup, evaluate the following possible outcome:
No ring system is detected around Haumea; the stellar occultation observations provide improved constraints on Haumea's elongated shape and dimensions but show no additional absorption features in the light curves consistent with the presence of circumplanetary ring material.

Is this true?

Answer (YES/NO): NO